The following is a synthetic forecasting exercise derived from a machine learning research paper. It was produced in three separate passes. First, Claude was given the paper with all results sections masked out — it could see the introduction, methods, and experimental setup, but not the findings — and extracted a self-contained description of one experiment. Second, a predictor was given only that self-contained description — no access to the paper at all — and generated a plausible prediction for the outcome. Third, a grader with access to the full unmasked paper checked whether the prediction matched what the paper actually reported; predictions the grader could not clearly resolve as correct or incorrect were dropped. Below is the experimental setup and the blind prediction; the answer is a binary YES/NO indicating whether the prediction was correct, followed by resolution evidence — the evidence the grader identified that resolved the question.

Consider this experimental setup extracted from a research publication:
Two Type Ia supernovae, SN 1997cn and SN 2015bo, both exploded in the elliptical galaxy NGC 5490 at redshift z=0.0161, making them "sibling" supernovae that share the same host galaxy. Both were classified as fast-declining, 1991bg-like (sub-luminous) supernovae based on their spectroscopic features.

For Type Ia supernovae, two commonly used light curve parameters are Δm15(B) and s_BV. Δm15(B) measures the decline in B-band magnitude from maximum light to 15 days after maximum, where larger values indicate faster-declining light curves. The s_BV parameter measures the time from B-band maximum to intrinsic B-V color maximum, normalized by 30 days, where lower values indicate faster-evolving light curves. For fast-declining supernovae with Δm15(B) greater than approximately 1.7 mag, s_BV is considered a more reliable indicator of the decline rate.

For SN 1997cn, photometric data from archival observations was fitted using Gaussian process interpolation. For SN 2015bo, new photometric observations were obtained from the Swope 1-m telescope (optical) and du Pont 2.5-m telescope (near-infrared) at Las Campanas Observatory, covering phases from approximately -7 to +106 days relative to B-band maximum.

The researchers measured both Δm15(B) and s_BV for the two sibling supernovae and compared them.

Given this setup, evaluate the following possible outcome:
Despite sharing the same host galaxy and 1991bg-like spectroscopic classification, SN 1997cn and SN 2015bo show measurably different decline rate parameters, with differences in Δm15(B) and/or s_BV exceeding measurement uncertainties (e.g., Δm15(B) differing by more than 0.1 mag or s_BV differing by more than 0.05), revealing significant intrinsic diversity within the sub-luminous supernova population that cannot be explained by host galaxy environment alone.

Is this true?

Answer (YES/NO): NO